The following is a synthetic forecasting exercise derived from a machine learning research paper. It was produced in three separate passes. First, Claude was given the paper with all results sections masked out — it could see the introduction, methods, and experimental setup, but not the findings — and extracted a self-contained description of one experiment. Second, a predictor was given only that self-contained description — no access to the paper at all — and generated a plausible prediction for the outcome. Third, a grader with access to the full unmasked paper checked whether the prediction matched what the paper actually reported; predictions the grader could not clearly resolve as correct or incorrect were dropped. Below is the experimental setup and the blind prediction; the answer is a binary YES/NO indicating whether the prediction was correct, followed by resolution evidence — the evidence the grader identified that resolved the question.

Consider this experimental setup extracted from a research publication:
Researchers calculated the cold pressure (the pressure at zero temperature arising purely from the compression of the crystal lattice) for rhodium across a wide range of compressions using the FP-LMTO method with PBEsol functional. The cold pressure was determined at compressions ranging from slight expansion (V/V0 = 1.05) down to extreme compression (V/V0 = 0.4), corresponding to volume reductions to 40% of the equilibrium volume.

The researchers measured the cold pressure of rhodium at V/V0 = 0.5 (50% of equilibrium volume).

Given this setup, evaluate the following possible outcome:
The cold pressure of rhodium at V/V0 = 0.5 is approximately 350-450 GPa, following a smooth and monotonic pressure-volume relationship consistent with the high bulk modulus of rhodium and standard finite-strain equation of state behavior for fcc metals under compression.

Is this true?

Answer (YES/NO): NO